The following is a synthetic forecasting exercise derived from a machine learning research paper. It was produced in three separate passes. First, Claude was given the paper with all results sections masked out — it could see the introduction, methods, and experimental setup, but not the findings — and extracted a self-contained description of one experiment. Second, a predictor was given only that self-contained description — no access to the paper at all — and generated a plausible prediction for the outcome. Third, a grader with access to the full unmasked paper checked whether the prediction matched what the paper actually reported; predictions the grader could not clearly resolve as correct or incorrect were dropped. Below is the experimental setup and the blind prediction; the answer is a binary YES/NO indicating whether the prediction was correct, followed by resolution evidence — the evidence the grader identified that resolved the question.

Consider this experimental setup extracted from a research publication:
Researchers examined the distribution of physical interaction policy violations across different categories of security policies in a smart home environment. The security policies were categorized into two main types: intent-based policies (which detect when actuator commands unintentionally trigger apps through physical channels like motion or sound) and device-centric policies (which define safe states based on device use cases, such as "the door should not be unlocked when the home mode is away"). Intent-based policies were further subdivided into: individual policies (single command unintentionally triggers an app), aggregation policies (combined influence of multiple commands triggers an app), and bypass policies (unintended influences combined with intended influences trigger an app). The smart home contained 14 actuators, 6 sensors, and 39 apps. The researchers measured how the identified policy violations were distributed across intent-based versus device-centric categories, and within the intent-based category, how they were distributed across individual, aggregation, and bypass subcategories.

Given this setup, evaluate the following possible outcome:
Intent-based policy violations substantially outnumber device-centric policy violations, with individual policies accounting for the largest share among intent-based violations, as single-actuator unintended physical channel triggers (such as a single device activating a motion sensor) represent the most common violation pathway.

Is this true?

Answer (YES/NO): YES